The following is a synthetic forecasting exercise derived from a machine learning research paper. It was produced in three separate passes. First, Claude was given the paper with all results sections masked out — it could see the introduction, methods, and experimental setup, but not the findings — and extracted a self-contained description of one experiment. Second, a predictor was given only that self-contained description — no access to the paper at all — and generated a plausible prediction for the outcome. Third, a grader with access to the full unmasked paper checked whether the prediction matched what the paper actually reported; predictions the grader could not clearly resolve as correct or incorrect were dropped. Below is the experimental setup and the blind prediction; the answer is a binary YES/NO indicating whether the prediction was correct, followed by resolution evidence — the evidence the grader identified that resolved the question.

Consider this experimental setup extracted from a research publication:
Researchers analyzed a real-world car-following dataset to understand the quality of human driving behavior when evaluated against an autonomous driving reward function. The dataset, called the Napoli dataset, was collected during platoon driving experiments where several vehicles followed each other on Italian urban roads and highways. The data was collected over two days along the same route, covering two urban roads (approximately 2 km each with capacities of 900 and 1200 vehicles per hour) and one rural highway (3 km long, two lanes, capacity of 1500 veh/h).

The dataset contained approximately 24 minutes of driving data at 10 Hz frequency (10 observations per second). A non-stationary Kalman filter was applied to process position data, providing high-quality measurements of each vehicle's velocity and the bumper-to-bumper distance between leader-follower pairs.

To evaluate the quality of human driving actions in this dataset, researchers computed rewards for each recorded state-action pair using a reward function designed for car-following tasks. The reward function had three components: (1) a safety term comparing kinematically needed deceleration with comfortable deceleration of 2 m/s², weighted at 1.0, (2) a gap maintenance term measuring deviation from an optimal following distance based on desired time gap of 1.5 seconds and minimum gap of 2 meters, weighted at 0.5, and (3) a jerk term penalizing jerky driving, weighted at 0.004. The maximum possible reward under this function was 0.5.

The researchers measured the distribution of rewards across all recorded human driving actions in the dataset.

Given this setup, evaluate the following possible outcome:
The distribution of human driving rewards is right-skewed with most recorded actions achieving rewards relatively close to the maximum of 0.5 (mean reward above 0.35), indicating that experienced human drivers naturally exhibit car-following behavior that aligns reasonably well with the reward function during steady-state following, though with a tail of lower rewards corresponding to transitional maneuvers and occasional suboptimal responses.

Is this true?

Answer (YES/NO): NO